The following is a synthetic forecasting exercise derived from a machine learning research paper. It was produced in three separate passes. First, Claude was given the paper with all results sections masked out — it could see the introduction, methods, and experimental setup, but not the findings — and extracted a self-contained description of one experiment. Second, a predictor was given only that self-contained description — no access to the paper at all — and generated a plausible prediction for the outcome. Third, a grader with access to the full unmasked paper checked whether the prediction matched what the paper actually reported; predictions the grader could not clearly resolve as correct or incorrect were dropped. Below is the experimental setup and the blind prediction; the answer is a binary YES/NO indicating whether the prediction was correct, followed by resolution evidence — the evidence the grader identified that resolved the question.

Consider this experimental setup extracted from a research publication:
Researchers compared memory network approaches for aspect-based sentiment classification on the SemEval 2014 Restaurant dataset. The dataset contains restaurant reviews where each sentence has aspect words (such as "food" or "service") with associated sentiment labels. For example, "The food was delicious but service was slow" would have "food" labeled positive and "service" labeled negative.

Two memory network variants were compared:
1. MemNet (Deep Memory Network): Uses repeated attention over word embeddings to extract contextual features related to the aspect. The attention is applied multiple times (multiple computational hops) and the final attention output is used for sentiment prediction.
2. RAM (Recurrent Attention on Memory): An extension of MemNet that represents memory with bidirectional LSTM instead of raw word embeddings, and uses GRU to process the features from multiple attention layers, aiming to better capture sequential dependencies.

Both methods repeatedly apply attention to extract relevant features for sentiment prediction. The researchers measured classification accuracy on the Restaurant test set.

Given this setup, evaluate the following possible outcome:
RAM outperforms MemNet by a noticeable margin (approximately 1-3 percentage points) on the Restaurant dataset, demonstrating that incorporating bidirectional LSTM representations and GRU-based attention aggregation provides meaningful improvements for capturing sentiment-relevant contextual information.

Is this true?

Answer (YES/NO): NO